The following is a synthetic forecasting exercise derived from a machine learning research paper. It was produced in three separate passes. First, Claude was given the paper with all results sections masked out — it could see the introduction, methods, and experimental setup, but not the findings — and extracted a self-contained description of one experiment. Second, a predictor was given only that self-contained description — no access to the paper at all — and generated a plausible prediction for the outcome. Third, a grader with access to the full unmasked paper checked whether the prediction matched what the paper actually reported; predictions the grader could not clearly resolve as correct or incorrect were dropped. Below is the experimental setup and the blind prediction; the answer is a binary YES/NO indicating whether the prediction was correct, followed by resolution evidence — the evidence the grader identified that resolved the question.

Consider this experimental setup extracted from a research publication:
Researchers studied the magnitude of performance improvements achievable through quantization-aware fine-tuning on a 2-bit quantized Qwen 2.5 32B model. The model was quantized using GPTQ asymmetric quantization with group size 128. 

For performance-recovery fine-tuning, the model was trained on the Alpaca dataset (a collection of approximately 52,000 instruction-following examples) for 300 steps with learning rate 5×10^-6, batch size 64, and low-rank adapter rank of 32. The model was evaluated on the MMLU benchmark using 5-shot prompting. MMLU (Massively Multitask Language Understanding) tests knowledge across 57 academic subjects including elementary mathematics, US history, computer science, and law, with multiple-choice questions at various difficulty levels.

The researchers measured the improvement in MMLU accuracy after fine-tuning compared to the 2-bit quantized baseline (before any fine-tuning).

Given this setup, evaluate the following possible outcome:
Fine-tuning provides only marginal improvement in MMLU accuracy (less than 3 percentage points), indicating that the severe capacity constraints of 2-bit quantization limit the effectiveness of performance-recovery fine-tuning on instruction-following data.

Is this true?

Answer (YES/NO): NO